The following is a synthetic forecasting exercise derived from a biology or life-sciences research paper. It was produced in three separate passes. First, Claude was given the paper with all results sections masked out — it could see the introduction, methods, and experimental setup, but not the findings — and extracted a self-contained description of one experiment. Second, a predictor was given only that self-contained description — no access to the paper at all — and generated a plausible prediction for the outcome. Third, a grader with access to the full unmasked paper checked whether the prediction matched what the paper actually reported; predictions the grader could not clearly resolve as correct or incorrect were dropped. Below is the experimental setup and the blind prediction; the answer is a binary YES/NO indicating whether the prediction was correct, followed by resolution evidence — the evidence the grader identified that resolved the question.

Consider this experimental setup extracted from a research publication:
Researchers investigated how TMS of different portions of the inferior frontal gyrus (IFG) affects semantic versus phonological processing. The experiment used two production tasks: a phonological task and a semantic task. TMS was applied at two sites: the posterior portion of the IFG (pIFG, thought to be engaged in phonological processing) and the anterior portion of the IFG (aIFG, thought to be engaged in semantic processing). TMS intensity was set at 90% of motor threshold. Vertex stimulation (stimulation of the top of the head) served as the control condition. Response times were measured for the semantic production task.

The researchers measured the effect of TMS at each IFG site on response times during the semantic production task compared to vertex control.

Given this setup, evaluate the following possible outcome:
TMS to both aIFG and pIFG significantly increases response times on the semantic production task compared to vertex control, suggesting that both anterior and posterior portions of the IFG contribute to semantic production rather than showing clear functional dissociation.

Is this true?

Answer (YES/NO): NO